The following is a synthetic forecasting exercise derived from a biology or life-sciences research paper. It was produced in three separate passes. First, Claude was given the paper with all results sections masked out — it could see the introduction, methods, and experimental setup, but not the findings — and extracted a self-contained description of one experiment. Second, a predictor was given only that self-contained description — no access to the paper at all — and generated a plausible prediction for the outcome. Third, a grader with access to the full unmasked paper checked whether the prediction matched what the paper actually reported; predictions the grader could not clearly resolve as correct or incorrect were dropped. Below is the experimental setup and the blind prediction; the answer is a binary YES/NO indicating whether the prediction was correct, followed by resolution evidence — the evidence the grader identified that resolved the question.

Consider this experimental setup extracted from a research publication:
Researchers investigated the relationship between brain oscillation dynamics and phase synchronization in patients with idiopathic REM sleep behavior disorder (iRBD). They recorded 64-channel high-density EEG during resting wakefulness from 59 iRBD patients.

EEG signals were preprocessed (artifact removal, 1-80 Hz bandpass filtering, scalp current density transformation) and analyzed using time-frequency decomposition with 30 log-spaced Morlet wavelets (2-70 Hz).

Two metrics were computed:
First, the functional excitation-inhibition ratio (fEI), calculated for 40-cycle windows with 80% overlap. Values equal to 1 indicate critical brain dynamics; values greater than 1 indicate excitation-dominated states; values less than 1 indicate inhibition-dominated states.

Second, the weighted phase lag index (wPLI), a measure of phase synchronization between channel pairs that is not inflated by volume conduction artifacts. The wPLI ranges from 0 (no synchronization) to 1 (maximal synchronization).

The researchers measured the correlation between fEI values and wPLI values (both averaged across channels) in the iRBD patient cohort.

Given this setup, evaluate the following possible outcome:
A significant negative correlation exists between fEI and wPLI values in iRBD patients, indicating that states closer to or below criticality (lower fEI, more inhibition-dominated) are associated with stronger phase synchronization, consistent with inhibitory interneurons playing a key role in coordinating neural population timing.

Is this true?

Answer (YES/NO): NO